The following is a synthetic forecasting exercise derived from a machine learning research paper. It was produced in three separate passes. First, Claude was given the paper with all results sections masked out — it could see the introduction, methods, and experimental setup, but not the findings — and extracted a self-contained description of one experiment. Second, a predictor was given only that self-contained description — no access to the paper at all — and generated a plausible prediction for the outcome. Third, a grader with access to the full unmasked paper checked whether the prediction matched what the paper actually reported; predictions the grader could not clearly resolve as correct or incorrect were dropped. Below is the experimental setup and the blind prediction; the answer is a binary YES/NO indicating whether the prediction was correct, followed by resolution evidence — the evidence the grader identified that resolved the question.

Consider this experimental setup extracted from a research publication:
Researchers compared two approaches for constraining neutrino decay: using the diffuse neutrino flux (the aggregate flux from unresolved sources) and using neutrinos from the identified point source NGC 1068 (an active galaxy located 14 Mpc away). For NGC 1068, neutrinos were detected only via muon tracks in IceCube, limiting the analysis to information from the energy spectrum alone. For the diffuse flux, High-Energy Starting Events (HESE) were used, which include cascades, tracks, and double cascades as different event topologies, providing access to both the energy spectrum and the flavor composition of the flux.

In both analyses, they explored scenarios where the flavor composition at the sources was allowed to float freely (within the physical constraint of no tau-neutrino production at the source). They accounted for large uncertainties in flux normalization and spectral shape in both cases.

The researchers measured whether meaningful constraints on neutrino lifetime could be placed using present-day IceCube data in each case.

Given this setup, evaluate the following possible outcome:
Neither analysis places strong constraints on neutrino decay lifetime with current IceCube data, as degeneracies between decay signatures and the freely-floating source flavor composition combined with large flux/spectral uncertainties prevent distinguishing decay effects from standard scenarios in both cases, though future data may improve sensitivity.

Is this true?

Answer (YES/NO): NO